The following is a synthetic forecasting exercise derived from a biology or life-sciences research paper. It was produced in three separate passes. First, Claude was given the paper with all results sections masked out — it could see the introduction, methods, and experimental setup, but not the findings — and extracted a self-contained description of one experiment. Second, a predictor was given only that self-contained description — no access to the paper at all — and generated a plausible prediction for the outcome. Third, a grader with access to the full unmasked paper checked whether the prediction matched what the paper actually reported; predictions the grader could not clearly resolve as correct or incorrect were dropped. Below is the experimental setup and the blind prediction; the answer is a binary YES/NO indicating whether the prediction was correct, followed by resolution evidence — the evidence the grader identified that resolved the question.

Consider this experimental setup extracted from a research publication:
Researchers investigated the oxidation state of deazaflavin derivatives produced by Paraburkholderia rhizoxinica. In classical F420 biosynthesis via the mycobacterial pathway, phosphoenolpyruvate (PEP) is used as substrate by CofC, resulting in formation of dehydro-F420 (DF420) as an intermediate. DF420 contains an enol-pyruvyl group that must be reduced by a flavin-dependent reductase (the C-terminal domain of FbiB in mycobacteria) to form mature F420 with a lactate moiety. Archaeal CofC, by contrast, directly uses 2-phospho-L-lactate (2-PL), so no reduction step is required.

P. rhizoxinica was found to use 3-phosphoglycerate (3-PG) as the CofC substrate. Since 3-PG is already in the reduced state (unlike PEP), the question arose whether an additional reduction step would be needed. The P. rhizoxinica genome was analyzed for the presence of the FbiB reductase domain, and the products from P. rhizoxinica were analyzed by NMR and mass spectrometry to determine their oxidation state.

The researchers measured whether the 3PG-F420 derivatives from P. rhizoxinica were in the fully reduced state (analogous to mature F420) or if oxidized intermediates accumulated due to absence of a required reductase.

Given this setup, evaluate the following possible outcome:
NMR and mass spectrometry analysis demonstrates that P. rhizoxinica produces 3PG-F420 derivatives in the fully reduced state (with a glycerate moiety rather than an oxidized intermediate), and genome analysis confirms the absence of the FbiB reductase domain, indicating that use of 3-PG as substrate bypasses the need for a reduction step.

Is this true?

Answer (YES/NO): YES